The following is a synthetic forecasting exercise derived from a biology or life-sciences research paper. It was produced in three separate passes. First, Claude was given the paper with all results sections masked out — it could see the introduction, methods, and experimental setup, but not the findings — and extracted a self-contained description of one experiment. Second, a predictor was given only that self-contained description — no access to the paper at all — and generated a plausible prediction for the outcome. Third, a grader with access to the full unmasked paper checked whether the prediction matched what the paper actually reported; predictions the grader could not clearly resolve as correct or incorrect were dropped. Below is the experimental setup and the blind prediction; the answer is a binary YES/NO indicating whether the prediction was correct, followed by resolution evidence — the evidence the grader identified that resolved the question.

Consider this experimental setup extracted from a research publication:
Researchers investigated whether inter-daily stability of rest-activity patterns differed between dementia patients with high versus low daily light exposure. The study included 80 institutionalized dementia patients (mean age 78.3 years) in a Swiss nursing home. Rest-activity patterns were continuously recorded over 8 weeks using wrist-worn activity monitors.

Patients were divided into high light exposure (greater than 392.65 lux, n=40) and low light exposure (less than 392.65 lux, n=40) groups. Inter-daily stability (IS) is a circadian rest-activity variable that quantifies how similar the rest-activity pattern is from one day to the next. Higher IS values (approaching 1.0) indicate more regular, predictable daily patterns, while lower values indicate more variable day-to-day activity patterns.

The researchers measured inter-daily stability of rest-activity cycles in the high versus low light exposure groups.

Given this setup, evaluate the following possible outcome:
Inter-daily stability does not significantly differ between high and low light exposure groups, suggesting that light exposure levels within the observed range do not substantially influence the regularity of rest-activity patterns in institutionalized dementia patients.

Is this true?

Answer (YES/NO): NO